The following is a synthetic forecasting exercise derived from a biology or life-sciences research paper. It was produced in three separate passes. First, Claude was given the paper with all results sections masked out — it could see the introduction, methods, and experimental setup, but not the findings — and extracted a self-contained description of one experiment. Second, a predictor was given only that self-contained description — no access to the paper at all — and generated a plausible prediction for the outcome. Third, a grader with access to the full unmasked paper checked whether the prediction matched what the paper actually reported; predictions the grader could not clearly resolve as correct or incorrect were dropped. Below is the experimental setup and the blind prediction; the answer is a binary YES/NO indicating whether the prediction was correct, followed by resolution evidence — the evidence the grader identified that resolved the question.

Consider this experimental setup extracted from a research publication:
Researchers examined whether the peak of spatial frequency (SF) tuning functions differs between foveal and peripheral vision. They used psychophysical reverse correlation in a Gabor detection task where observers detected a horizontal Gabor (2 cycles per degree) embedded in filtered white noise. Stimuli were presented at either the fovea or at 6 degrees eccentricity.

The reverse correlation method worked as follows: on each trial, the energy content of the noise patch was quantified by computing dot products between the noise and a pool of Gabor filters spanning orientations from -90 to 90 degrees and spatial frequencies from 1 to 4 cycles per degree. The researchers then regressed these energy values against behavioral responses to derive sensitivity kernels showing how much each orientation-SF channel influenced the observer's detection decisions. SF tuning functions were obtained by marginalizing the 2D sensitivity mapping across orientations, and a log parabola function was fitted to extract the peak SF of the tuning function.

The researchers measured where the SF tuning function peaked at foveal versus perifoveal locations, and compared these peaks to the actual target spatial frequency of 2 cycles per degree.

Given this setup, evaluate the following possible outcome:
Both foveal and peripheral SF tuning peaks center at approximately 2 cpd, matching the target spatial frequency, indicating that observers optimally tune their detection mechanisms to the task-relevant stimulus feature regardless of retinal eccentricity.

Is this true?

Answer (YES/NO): NO